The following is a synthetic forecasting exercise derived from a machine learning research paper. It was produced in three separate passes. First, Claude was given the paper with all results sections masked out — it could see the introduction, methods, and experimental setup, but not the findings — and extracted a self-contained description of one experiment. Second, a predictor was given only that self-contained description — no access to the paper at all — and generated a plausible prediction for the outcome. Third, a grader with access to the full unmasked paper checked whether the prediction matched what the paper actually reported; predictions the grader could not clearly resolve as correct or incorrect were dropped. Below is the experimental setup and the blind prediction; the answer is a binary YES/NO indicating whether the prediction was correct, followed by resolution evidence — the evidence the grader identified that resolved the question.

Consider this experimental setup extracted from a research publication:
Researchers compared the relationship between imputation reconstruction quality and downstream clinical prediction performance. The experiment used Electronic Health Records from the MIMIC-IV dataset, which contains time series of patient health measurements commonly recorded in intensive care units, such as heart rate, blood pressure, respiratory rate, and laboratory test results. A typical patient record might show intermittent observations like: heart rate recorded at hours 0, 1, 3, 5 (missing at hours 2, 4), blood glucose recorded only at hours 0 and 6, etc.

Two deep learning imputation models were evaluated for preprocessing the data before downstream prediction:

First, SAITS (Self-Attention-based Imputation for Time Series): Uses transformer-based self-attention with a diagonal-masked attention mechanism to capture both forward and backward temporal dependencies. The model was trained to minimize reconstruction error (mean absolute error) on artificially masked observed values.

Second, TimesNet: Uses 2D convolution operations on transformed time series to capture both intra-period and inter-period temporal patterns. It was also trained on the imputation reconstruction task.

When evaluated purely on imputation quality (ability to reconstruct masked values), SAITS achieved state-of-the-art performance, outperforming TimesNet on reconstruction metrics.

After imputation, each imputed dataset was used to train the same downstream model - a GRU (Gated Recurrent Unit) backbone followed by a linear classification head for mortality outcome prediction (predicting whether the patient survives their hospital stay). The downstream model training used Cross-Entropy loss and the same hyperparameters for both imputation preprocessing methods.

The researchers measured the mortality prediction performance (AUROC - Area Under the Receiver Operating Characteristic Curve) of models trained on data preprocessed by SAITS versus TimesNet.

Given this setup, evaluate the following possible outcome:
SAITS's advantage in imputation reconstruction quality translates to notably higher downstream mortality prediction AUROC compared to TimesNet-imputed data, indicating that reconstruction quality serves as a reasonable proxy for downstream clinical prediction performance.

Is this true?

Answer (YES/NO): NO